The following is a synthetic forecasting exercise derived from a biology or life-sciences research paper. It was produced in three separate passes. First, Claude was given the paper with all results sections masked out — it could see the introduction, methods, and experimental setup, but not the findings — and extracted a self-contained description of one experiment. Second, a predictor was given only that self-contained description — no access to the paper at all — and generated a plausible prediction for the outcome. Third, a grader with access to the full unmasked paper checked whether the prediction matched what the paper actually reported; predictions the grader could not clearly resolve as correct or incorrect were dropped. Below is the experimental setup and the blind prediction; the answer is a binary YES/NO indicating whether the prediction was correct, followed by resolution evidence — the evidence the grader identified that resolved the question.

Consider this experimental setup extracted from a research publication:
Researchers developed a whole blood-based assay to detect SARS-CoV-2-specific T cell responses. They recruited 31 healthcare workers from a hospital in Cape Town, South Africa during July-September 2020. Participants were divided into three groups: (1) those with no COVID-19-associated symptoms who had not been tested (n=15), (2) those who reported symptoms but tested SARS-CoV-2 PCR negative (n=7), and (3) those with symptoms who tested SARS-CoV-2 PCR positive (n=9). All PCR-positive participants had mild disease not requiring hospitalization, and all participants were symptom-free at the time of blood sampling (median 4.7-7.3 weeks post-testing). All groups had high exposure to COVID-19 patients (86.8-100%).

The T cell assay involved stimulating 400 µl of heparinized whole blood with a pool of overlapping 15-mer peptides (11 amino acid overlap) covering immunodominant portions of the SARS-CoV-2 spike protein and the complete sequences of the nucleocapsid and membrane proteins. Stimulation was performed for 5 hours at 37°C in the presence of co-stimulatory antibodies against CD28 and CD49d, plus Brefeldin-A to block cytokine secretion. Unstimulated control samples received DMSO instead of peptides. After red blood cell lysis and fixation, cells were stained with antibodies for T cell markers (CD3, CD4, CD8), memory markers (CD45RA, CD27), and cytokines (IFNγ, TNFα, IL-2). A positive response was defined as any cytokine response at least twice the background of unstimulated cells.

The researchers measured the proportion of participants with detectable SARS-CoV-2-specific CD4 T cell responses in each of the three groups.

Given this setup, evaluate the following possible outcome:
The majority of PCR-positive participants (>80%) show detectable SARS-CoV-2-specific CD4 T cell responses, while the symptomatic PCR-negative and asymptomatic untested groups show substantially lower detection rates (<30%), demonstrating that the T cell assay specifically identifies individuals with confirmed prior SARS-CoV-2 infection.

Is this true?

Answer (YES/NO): NO